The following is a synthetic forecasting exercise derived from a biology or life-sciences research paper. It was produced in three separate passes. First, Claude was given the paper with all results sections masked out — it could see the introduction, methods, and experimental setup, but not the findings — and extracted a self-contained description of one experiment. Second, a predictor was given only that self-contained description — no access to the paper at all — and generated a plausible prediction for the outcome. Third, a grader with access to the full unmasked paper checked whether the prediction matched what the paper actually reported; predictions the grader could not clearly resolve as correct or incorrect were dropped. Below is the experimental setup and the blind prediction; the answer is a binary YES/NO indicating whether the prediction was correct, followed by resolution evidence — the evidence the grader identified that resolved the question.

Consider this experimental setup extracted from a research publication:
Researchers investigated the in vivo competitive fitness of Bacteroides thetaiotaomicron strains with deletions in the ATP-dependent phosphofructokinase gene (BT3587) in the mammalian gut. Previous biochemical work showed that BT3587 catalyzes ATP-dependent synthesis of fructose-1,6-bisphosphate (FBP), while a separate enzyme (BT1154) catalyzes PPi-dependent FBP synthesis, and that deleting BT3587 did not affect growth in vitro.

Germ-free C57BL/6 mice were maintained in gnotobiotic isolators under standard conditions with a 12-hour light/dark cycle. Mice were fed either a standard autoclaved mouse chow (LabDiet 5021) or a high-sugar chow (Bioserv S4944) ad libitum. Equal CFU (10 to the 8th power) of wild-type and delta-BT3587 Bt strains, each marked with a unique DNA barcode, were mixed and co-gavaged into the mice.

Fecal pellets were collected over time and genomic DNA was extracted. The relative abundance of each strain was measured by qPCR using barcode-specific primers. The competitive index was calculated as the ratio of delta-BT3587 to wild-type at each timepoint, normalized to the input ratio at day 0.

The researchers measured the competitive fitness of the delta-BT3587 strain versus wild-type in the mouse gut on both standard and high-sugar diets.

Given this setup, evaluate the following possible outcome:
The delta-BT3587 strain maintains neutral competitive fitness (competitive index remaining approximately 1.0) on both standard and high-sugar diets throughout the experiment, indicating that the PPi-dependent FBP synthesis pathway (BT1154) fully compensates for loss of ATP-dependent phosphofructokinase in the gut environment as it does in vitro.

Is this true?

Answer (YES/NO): NO